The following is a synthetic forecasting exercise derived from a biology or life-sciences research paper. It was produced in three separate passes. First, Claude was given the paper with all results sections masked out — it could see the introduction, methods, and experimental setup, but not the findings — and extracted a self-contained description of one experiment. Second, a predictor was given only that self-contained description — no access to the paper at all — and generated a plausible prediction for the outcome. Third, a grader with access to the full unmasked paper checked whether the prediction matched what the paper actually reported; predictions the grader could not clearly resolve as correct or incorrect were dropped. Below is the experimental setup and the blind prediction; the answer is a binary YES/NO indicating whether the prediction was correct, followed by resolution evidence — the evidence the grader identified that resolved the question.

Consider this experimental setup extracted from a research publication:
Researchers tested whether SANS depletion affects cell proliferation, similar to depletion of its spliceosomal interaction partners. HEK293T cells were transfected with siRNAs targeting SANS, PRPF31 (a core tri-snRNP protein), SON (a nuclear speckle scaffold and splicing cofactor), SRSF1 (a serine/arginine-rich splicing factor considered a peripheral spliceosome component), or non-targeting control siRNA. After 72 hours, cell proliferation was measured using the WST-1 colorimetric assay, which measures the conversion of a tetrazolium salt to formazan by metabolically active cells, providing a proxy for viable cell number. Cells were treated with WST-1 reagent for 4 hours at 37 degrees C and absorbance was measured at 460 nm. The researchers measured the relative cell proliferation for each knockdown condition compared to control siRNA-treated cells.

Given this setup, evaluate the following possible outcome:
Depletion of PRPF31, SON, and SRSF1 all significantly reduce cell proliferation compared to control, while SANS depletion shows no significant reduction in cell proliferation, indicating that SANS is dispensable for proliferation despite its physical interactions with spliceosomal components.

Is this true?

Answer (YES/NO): NO